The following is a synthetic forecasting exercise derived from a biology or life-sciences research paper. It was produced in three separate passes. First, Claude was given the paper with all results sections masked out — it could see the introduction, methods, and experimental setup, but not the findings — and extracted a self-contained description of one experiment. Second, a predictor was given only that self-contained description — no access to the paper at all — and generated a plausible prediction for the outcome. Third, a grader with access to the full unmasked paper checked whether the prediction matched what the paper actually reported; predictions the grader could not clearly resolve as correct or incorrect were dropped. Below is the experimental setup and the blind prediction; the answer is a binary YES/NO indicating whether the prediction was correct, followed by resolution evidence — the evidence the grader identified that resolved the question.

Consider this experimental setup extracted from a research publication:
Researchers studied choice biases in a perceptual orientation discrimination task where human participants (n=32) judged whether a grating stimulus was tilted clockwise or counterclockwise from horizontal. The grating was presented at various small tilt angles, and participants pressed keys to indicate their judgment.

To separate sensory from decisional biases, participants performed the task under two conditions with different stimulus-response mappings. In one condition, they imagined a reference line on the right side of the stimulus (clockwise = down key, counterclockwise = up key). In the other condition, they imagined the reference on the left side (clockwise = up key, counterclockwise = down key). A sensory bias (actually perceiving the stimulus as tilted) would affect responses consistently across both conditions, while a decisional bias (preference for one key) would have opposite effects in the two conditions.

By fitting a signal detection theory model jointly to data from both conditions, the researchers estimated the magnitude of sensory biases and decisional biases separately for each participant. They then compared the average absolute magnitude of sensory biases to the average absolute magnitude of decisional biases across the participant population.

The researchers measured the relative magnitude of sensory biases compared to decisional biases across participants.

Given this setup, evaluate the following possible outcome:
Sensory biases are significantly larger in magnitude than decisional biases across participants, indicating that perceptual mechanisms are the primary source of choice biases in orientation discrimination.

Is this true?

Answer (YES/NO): YES